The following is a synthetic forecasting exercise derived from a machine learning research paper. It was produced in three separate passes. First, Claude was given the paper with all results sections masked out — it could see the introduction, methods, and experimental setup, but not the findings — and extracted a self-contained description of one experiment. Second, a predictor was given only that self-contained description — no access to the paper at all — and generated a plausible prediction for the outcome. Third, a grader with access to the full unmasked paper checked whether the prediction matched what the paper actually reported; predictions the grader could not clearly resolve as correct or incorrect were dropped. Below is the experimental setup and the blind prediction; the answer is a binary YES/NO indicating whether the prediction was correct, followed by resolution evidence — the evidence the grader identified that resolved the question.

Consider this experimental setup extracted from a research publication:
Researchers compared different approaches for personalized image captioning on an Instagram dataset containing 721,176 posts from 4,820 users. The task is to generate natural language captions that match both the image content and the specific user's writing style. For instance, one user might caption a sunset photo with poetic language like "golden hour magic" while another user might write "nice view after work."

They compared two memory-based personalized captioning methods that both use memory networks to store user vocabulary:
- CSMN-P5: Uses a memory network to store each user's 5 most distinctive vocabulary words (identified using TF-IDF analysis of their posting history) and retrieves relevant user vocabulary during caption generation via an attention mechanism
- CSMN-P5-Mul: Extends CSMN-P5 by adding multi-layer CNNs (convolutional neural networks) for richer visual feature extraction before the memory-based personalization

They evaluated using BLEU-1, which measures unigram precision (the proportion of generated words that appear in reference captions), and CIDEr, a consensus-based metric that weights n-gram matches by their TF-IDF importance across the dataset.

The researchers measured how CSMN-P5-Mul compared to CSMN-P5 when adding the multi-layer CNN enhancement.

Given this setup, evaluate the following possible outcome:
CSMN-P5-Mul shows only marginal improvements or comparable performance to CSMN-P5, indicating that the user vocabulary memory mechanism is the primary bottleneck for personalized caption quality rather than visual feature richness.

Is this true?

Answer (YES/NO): NO